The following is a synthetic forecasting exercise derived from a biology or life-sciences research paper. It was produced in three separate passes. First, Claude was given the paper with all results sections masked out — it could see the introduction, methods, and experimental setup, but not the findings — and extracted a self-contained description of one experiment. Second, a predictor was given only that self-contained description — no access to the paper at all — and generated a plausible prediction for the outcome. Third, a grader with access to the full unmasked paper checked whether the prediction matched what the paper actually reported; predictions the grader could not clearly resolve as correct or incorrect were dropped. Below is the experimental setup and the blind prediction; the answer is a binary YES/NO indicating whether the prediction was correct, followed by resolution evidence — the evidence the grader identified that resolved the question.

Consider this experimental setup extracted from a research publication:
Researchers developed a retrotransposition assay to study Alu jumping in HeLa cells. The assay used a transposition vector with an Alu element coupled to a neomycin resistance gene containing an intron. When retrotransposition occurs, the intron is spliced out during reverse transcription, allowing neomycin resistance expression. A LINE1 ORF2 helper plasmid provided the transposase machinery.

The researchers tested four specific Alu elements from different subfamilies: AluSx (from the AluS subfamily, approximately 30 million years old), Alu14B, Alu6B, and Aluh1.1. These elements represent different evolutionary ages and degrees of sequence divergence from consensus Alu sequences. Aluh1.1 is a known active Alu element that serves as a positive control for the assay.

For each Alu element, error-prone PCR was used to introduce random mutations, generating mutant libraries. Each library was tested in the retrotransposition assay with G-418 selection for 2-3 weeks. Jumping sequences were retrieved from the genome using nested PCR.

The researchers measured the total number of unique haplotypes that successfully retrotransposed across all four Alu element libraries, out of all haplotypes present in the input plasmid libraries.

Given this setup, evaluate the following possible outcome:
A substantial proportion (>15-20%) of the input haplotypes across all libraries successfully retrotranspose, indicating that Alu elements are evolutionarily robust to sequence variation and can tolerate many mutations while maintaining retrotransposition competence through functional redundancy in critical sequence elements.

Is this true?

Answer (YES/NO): YES